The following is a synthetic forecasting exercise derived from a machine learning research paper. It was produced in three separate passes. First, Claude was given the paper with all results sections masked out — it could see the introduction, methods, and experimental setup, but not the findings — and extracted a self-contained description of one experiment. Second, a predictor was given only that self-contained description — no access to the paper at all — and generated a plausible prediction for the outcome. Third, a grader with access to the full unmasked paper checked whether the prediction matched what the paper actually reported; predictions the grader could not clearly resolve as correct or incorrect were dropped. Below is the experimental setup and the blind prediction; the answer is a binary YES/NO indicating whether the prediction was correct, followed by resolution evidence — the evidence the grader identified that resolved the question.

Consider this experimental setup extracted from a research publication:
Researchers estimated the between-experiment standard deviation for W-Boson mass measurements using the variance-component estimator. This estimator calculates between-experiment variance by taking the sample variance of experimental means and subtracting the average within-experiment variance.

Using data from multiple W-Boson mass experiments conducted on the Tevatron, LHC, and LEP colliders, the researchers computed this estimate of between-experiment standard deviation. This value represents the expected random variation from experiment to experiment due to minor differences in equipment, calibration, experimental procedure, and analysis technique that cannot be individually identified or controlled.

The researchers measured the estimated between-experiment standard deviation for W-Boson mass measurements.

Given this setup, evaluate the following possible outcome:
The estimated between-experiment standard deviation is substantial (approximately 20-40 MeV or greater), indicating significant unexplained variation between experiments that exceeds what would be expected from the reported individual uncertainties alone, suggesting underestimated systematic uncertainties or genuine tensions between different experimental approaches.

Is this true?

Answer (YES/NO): YES